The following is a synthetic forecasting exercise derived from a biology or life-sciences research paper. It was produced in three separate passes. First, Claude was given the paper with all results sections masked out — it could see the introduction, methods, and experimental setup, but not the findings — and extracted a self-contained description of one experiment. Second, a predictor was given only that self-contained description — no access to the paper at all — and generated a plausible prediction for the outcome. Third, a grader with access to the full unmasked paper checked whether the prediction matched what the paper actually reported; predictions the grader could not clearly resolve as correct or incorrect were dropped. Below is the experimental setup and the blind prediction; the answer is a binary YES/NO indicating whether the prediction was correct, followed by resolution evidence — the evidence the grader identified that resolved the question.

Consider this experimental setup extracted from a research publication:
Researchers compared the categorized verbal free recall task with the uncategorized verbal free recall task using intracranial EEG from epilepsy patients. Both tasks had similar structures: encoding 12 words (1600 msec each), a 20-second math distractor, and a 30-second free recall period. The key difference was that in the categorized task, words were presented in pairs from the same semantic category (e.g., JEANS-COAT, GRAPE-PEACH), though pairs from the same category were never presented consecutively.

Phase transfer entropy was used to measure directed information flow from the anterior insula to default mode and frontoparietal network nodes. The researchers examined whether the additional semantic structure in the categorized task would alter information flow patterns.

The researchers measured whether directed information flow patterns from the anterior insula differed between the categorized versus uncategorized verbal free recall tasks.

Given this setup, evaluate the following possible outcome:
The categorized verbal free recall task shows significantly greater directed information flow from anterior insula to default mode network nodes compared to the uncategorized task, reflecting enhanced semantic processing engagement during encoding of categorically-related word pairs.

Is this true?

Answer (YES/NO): NO